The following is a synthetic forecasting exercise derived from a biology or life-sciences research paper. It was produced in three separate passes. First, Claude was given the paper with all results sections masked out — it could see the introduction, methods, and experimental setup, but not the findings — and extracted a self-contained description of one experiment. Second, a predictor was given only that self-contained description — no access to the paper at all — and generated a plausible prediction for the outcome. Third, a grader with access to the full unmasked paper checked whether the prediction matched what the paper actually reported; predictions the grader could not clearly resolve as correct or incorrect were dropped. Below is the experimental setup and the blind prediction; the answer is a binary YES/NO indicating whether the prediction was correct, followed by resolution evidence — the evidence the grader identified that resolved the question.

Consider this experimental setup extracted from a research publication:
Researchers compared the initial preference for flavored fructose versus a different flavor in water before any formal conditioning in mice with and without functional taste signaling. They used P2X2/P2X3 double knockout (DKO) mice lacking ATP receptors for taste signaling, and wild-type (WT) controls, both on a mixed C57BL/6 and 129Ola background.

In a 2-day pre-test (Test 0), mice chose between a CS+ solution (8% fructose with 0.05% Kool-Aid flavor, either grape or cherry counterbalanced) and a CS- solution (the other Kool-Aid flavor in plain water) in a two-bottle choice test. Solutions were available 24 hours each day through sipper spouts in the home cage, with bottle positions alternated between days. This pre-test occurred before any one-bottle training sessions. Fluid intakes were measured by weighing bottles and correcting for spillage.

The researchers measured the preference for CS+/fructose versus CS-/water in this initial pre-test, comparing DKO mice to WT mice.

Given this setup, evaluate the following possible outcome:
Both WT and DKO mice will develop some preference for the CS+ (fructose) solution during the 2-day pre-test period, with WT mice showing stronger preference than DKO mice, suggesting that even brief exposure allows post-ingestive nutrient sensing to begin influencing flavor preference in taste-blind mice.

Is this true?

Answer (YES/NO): YES